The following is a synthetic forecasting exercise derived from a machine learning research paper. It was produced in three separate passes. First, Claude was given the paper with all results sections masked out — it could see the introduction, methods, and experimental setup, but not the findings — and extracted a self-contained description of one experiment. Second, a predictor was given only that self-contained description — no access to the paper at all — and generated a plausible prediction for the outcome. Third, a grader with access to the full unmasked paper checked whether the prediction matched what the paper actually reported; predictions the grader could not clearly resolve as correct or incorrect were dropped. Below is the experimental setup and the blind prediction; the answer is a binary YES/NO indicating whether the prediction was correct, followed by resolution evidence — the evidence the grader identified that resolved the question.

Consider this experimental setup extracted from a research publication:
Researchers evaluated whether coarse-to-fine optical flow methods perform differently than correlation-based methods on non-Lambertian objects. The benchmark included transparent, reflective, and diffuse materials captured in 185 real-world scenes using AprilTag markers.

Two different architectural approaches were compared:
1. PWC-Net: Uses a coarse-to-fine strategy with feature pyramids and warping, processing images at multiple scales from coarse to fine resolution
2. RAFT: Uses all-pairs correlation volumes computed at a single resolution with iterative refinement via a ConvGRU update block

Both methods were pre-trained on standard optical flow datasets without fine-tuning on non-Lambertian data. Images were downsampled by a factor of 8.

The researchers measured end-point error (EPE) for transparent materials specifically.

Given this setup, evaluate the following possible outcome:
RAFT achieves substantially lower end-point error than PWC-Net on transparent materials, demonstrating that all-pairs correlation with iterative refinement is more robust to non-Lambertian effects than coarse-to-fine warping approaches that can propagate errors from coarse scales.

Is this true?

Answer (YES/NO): NO